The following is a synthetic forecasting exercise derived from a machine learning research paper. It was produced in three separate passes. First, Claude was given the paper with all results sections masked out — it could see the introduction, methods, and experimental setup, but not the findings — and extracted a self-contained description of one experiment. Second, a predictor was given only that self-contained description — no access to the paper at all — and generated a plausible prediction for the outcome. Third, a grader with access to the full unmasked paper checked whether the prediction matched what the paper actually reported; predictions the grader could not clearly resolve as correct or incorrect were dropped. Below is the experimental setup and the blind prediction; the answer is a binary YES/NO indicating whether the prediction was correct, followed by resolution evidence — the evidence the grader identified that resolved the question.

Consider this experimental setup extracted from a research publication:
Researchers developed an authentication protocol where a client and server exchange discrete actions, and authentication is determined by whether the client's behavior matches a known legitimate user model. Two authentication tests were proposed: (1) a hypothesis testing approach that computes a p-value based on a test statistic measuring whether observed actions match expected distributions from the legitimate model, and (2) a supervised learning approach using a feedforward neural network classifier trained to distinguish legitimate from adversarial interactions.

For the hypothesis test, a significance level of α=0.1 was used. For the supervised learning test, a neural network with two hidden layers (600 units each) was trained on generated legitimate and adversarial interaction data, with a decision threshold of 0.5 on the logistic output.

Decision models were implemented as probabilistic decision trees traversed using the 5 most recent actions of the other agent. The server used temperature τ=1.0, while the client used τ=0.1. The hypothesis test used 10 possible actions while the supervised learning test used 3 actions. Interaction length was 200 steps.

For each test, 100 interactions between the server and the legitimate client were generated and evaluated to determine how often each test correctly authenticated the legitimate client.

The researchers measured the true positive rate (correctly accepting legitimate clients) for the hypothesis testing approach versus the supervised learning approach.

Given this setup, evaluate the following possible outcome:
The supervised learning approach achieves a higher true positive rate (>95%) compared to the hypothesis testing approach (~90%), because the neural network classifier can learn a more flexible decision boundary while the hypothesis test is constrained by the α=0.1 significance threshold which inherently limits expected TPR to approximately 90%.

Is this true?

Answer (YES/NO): NO